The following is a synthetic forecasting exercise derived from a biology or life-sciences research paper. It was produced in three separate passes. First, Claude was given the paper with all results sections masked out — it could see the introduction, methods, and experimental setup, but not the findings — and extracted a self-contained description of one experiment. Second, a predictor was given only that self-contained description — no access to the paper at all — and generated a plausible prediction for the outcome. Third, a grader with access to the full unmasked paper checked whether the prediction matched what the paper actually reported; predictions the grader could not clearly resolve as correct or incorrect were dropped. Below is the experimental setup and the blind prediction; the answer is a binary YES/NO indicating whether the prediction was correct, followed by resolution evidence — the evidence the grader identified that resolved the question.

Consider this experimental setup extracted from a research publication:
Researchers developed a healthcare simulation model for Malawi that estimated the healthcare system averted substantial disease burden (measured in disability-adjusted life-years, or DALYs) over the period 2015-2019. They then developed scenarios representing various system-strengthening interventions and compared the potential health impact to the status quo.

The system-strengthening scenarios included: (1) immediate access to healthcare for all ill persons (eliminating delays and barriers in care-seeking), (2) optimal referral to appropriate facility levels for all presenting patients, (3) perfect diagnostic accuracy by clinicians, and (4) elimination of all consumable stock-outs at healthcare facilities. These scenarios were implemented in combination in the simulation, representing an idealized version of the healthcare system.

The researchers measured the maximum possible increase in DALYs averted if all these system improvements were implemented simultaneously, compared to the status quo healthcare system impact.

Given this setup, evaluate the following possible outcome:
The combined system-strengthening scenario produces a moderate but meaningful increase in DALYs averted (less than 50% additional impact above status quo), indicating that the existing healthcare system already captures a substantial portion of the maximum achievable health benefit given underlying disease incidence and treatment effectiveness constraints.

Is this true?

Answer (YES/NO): YES